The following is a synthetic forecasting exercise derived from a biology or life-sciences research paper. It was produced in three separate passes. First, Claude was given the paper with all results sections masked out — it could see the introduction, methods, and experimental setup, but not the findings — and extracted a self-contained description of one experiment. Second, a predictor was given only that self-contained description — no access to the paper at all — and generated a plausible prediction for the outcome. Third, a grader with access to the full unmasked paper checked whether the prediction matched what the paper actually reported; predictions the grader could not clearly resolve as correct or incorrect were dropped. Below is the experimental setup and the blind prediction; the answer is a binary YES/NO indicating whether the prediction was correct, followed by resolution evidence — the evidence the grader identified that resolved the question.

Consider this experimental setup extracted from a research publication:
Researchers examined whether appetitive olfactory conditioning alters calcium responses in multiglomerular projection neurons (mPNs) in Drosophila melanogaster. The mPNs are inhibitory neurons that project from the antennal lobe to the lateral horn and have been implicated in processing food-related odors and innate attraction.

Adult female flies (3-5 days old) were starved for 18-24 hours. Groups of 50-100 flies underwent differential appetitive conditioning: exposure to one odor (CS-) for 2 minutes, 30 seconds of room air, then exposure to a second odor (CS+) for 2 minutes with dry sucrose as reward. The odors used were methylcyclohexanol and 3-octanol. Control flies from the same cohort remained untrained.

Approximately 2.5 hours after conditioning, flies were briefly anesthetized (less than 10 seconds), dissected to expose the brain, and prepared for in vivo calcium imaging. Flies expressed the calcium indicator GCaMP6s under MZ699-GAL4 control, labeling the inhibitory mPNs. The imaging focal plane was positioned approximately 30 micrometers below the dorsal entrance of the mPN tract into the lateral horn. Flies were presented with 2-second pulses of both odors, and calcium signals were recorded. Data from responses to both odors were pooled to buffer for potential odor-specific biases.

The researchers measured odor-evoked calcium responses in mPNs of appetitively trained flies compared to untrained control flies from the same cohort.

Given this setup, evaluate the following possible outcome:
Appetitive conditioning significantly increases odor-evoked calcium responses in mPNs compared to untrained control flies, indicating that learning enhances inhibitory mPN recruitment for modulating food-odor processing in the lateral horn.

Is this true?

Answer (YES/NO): YES